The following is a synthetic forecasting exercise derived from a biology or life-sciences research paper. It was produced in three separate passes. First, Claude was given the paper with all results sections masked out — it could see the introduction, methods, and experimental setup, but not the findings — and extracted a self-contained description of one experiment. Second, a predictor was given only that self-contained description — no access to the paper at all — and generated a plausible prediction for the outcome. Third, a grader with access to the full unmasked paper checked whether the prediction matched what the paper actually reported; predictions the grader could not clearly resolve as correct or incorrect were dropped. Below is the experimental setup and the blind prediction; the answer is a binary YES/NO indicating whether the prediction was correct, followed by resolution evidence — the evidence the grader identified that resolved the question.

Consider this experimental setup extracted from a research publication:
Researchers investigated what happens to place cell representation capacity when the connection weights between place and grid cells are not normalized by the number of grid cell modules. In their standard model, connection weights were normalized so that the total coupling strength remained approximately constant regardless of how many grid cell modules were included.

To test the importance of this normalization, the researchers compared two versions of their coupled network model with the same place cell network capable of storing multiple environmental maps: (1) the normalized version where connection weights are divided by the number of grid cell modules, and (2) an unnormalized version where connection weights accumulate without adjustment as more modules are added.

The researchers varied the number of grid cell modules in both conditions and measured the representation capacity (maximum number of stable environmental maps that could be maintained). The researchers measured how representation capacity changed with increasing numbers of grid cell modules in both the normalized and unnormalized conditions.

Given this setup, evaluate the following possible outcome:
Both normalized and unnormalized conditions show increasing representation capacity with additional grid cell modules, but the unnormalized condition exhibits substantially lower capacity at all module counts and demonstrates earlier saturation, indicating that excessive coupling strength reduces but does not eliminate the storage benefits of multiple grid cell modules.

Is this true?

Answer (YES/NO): NO